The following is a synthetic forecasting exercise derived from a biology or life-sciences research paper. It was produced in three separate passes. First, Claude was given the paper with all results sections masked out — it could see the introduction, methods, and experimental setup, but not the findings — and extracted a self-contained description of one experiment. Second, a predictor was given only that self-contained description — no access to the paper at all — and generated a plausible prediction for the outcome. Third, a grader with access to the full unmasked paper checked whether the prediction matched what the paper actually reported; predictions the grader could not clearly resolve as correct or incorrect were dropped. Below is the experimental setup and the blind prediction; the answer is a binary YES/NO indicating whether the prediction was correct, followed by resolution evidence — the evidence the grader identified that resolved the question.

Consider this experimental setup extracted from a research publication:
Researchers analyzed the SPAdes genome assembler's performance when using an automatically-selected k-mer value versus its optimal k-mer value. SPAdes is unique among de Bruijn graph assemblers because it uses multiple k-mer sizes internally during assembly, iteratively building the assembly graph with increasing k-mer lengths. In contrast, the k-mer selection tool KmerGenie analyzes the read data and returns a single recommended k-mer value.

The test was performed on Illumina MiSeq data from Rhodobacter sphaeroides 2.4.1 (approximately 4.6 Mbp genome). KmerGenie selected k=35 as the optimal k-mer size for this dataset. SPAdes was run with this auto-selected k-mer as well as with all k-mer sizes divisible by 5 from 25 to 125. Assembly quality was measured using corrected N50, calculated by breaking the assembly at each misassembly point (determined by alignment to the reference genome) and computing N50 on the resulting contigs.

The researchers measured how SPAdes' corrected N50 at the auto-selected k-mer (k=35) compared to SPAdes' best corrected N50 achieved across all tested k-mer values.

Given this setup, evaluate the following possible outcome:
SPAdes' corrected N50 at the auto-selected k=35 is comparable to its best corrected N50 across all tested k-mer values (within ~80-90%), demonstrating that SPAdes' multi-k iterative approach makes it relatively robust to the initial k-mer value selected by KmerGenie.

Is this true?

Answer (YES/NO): NO